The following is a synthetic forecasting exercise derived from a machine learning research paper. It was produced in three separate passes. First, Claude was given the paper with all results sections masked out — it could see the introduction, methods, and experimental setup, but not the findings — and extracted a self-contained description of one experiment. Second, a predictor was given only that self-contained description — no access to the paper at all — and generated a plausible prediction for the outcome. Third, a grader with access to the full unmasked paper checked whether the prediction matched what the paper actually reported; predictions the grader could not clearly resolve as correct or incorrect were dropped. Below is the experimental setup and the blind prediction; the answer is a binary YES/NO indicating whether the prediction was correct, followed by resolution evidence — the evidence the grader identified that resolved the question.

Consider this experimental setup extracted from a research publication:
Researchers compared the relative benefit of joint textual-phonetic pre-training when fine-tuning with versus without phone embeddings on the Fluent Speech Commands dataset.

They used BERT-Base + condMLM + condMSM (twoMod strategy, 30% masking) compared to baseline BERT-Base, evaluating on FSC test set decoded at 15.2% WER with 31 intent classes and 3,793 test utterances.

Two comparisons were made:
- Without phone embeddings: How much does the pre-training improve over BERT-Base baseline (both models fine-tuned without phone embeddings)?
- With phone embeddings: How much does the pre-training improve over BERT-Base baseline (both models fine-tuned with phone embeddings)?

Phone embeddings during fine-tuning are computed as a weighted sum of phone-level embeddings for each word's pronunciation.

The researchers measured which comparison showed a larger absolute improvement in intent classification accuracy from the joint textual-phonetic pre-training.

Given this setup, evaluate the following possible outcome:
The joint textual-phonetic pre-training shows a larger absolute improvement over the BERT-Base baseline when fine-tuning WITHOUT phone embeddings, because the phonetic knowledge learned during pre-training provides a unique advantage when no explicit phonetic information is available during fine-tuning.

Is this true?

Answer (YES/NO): YES